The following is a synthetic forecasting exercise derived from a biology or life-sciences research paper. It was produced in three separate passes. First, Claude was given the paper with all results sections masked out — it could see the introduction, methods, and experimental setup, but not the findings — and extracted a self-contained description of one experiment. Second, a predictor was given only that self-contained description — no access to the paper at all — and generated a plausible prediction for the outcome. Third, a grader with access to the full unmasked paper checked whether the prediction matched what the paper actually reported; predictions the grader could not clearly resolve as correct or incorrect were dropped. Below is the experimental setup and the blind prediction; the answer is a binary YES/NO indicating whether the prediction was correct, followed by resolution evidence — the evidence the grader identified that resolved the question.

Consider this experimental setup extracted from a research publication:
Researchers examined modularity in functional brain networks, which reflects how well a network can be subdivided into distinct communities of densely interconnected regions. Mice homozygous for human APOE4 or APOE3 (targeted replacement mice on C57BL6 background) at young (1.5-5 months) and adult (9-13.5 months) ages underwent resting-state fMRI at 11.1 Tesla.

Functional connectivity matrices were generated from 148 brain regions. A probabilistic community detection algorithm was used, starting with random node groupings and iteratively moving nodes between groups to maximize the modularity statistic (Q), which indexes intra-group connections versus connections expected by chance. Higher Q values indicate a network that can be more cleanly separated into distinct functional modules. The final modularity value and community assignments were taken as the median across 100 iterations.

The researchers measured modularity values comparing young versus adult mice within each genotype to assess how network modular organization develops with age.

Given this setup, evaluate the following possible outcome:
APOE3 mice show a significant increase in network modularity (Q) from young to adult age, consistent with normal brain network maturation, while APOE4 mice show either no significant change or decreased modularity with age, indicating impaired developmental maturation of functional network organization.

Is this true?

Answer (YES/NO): NO